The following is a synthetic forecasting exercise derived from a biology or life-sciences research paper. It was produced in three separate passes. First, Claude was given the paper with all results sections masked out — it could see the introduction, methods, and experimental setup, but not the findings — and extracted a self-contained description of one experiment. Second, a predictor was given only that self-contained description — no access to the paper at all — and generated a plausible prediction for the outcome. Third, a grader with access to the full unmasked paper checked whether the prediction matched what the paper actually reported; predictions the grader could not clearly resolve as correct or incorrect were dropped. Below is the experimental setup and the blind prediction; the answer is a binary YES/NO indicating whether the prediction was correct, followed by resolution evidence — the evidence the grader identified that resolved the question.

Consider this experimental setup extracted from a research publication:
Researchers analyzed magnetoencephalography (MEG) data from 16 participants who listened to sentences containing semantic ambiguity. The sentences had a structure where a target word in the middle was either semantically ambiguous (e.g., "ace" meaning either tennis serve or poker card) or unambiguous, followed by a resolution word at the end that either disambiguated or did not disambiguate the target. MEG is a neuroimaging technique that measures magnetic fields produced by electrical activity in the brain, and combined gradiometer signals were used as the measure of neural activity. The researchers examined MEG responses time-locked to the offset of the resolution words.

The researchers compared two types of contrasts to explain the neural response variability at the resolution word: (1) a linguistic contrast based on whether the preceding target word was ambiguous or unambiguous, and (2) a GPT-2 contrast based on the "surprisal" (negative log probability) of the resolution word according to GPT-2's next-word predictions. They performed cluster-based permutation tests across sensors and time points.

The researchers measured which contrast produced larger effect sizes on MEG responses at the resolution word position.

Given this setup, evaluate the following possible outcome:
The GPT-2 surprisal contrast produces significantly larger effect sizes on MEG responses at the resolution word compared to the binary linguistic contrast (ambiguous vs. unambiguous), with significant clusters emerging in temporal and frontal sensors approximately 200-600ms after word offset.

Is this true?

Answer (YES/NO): NO